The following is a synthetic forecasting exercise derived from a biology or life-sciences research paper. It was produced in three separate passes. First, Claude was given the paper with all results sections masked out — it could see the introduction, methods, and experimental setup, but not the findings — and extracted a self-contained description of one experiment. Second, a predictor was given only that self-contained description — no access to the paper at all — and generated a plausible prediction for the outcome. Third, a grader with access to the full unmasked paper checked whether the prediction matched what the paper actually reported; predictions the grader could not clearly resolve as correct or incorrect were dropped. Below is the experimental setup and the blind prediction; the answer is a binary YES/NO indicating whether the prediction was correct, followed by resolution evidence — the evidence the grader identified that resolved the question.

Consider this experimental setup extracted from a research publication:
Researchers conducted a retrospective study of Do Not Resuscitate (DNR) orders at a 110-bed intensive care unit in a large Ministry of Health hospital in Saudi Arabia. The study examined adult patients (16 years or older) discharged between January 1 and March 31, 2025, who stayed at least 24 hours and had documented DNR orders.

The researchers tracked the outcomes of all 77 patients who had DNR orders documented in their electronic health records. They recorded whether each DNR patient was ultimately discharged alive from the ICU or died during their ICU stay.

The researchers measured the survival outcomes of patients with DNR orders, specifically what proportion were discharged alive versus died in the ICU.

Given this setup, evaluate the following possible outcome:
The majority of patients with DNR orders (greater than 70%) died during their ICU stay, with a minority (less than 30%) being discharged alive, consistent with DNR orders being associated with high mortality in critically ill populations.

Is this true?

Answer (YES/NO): YES